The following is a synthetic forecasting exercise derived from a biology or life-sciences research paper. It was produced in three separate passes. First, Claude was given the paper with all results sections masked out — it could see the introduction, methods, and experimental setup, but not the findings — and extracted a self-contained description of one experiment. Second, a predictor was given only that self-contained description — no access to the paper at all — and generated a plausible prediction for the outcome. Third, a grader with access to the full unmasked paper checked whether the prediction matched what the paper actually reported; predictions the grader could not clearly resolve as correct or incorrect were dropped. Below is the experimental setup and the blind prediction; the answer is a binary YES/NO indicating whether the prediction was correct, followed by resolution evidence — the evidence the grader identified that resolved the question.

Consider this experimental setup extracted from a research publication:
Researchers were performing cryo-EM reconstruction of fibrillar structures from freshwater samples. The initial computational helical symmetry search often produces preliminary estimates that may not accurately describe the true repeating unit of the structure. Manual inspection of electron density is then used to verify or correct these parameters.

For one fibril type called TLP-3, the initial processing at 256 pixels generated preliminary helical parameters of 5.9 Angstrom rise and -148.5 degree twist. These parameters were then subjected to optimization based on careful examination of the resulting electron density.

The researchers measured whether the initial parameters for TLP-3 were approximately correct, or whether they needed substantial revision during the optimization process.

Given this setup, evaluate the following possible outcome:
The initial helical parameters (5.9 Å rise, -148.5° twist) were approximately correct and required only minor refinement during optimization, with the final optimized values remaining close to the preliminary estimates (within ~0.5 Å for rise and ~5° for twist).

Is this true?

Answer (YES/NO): NO